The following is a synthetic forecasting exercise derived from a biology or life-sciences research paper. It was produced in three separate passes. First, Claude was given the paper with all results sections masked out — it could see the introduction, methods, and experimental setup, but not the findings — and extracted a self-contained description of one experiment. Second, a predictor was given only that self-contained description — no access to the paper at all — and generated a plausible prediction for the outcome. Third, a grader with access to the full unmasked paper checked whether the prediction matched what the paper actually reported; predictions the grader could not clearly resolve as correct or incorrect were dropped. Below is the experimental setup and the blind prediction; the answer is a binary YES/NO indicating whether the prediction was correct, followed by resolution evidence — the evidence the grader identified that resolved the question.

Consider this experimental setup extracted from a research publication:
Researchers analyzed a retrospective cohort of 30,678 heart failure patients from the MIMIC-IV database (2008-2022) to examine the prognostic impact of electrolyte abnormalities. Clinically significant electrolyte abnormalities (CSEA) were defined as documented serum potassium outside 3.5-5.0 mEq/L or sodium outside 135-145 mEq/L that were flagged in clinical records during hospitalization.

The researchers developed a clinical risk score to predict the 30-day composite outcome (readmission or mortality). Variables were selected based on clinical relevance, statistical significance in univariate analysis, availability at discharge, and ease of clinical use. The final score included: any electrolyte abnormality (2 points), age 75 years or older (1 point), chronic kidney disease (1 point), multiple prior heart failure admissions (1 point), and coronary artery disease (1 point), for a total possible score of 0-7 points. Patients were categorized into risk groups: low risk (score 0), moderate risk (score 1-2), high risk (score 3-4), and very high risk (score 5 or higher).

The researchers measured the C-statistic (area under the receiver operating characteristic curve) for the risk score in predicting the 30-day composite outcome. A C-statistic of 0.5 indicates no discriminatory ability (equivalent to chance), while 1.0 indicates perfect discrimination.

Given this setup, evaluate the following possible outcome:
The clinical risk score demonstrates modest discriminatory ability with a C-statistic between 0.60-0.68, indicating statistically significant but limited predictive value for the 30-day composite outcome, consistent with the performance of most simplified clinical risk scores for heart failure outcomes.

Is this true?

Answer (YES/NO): NO